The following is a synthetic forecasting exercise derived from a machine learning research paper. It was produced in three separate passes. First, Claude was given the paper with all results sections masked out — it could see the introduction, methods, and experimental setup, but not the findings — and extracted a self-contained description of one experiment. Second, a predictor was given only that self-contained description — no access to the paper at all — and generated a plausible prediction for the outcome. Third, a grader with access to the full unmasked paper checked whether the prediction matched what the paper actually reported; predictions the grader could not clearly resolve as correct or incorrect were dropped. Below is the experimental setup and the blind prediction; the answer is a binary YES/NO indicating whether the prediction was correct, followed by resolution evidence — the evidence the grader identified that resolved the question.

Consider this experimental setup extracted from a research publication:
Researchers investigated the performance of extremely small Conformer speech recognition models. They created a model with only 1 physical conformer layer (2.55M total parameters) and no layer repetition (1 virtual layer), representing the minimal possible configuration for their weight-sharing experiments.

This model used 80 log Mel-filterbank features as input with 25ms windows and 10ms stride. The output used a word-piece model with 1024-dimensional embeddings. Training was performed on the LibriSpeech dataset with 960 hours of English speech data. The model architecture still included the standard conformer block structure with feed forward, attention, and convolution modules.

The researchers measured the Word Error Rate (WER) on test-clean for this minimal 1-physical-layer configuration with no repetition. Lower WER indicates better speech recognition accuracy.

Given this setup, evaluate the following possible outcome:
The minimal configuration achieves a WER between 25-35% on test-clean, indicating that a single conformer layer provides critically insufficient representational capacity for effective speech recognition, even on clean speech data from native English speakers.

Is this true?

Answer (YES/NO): NO